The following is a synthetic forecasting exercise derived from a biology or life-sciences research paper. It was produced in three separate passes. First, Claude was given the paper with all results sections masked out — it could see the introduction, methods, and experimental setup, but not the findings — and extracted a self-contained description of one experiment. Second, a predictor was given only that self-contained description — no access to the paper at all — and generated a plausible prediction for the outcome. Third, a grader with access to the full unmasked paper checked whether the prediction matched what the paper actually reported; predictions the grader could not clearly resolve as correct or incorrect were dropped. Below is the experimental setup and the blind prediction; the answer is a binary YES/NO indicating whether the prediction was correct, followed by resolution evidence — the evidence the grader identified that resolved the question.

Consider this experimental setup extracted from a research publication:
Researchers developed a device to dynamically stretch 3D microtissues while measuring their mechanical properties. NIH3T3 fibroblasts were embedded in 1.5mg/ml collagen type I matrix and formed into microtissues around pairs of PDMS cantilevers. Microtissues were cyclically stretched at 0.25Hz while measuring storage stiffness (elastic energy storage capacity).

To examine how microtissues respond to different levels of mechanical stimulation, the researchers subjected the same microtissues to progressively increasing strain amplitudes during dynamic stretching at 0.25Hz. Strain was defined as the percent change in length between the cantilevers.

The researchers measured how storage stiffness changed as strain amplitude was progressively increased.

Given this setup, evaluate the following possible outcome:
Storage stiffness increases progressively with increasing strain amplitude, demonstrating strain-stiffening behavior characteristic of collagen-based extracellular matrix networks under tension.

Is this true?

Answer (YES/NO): NO